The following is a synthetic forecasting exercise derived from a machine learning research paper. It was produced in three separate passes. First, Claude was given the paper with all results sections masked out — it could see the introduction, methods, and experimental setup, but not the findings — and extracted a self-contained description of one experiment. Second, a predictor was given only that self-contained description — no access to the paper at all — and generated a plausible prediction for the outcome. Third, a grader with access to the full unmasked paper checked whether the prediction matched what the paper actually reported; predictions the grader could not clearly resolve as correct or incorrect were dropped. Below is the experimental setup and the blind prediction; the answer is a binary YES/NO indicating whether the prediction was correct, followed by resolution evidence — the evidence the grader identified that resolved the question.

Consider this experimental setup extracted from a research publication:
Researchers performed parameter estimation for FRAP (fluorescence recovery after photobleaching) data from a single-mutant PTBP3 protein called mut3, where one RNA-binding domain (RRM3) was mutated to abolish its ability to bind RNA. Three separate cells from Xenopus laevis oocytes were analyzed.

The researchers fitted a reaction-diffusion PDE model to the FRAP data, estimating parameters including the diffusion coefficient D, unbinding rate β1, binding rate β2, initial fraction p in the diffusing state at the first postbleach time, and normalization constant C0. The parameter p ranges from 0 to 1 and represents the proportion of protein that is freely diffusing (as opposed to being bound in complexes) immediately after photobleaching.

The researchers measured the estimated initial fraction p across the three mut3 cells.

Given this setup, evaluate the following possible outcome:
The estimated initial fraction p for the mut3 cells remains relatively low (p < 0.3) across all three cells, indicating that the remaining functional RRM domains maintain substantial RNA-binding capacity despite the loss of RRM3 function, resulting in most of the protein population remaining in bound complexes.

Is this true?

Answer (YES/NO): NO